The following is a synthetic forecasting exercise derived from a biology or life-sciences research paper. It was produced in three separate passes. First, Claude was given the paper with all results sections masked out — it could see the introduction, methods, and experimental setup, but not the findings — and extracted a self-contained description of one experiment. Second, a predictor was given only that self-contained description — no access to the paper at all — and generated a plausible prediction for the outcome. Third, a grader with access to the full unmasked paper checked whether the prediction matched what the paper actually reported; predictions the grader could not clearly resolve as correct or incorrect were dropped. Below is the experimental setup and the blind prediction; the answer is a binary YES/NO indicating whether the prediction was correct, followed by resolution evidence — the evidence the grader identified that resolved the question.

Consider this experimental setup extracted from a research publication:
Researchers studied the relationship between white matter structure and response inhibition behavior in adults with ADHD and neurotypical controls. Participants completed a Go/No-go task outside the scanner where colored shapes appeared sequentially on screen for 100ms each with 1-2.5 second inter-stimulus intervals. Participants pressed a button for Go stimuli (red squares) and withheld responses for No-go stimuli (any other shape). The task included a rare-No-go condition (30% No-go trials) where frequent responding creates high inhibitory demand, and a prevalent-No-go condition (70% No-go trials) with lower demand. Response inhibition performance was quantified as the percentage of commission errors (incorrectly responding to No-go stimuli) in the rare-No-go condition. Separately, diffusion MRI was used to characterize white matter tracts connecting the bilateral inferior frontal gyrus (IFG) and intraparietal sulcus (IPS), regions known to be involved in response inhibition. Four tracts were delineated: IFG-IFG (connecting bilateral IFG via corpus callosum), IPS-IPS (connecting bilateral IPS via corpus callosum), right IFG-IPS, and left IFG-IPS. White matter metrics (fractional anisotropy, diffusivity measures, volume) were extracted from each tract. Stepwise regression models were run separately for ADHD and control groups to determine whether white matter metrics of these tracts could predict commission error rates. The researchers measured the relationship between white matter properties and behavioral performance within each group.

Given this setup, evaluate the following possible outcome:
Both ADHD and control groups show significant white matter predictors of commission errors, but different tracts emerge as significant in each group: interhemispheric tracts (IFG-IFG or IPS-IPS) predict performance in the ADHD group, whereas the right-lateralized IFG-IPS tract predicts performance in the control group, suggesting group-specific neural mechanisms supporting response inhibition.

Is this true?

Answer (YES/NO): NO